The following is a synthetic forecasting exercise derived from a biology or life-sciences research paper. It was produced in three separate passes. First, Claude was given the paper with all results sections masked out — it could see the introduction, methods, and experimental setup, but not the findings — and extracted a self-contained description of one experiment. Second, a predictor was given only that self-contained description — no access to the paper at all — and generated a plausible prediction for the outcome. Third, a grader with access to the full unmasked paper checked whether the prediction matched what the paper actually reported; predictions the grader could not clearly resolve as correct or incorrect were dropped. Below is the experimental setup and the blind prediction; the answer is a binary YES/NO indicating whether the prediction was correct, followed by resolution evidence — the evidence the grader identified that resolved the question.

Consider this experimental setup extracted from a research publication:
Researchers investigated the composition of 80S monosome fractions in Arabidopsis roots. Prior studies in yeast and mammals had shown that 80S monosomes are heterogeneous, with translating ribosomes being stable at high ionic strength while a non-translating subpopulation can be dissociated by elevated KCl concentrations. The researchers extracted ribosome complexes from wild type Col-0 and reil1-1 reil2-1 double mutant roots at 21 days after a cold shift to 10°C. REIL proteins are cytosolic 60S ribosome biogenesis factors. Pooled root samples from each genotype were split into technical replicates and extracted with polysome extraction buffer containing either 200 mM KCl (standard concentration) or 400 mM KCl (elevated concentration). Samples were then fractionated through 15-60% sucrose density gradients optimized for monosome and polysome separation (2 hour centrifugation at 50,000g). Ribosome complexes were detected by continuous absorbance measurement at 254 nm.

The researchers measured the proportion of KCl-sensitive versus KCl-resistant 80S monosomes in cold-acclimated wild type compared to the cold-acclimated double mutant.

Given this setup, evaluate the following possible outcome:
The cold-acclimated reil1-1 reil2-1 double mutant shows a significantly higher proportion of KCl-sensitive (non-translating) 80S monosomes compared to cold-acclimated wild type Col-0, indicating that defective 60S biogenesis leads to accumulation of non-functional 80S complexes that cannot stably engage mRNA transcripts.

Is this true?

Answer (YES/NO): NO